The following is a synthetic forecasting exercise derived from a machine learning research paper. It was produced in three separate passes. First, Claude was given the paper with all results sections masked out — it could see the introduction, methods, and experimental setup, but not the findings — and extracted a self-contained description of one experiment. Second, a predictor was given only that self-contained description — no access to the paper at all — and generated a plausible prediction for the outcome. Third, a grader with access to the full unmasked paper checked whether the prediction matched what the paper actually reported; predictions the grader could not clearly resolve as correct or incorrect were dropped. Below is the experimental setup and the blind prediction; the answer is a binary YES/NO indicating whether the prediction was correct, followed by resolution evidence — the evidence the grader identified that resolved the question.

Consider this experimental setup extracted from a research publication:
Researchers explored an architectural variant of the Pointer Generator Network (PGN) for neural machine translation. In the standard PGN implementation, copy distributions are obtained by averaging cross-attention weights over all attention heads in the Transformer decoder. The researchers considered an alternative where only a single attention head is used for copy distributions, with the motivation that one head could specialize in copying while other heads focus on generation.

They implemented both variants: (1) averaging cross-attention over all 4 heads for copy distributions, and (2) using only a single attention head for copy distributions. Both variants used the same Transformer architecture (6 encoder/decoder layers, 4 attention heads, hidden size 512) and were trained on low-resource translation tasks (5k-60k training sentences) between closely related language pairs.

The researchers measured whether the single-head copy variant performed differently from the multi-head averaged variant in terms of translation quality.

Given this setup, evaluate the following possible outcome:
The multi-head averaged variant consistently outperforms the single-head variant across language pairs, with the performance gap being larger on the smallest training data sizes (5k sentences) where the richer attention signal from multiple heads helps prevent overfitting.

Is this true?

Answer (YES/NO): NO